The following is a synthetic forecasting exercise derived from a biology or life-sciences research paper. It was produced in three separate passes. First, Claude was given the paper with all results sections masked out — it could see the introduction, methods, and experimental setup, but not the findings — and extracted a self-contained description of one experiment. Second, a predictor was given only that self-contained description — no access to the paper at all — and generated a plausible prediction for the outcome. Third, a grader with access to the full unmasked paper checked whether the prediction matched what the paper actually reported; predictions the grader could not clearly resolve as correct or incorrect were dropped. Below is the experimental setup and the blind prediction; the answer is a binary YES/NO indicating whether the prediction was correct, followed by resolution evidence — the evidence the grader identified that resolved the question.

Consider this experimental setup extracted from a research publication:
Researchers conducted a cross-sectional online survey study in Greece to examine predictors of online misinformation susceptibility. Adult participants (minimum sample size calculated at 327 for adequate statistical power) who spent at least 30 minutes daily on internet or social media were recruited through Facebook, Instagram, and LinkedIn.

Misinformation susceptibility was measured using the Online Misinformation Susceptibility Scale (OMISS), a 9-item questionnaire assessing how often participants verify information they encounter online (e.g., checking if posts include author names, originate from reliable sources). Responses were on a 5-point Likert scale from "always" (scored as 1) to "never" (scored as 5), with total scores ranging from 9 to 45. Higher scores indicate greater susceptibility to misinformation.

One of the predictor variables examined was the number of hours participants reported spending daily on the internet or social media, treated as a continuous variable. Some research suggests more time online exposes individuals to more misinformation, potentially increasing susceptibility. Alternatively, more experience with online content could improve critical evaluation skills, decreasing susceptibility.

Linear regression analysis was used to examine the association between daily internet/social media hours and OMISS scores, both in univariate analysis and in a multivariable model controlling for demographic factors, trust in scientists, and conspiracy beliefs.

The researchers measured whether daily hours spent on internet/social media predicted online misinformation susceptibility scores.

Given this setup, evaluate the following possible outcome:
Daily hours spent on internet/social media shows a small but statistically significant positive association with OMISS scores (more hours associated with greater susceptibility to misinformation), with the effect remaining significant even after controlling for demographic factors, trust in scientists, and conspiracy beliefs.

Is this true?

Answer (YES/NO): NO